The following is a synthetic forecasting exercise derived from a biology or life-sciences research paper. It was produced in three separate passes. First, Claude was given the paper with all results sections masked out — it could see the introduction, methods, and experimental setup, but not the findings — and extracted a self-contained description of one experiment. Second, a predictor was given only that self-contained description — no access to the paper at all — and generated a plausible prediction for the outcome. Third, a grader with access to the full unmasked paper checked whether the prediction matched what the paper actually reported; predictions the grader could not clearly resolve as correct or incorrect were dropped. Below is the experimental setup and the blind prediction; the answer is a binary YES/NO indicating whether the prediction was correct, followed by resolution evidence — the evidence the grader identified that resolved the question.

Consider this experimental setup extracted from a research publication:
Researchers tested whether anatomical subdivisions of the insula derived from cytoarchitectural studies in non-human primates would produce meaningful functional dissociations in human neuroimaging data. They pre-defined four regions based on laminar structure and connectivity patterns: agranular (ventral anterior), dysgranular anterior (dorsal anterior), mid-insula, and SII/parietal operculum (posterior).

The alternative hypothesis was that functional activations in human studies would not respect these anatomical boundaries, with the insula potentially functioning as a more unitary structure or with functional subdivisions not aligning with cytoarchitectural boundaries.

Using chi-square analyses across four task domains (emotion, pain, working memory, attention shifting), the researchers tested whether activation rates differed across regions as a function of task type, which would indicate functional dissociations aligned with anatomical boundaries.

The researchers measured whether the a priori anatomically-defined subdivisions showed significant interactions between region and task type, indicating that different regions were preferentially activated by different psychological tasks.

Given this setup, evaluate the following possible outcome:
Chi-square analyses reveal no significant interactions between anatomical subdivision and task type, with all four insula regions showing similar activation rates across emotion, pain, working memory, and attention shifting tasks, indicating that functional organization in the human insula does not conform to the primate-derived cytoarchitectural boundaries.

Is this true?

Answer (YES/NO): NO